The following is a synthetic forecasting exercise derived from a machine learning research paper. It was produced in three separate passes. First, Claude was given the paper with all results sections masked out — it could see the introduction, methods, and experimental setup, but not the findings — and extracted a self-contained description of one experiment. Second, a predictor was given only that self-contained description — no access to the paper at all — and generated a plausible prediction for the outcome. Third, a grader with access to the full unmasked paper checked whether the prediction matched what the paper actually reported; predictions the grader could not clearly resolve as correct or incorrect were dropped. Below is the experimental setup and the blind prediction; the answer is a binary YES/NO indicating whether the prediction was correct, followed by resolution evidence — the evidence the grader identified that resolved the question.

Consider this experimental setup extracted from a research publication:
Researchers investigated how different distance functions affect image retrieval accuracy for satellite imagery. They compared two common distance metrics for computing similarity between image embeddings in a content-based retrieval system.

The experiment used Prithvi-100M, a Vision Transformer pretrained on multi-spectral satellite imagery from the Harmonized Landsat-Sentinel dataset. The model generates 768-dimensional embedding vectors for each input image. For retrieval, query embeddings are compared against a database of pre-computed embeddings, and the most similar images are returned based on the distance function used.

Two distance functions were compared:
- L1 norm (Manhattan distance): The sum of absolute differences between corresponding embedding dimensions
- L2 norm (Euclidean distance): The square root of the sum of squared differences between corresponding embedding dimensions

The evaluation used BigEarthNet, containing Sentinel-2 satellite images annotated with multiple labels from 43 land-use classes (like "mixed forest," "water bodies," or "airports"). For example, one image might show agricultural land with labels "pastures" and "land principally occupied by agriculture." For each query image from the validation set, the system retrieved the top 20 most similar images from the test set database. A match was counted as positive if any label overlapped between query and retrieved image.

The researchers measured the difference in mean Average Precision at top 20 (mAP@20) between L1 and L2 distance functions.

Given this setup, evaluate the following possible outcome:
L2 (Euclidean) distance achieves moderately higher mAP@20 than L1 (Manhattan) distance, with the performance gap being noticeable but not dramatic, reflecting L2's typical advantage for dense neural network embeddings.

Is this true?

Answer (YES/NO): NO